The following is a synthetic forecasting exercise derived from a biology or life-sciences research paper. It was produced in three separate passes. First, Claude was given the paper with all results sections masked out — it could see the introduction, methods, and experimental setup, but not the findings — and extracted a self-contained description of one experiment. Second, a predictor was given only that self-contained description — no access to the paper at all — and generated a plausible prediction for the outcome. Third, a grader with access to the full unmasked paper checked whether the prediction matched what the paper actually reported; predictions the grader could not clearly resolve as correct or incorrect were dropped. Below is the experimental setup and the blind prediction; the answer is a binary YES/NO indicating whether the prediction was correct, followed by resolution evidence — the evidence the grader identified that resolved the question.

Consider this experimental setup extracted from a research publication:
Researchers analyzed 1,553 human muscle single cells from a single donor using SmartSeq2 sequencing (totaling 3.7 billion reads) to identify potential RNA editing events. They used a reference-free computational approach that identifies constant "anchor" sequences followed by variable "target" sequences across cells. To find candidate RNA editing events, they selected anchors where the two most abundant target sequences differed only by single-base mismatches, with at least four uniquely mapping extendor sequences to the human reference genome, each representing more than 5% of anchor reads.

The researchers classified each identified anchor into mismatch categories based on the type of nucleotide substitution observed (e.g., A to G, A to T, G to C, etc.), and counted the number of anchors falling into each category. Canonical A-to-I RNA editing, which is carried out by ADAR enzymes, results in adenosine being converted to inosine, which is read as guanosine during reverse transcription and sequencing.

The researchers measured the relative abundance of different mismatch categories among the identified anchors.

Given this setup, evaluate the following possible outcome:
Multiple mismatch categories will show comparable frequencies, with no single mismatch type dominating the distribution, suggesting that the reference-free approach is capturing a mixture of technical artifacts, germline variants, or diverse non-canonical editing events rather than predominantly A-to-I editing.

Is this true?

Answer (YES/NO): NO